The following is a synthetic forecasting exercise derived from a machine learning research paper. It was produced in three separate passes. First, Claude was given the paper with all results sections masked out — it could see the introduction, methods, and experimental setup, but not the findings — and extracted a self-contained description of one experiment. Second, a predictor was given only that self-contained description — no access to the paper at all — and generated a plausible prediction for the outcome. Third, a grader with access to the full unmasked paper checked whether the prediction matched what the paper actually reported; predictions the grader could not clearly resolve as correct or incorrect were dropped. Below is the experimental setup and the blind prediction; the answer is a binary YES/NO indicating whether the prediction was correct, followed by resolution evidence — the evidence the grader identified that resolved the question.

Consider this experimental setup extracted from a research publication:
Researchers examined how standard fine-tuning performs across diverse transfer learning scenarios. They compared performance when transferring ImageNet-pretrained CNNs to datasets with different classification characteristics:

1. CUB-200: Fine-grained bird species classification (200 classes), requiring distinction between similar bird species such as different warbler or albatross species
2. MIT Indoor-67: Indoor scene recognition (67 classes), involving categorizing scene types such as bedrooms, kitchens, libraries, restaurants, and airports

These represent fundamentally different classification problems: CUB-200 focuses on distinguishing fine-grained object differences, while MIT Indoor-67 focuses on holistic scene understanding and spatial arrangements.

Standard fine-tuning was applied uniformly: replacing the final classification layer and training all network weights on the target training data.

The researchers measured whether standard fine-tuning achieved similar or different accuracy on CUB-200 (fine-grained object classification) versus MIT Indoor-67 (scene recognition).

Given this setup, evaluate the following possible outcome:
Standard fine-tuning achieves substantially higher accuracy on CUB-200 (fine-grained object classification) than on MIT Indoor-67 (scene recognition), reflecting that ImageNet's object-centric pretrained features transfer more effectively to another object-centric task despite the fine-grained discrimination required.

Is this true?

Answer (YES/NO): NO